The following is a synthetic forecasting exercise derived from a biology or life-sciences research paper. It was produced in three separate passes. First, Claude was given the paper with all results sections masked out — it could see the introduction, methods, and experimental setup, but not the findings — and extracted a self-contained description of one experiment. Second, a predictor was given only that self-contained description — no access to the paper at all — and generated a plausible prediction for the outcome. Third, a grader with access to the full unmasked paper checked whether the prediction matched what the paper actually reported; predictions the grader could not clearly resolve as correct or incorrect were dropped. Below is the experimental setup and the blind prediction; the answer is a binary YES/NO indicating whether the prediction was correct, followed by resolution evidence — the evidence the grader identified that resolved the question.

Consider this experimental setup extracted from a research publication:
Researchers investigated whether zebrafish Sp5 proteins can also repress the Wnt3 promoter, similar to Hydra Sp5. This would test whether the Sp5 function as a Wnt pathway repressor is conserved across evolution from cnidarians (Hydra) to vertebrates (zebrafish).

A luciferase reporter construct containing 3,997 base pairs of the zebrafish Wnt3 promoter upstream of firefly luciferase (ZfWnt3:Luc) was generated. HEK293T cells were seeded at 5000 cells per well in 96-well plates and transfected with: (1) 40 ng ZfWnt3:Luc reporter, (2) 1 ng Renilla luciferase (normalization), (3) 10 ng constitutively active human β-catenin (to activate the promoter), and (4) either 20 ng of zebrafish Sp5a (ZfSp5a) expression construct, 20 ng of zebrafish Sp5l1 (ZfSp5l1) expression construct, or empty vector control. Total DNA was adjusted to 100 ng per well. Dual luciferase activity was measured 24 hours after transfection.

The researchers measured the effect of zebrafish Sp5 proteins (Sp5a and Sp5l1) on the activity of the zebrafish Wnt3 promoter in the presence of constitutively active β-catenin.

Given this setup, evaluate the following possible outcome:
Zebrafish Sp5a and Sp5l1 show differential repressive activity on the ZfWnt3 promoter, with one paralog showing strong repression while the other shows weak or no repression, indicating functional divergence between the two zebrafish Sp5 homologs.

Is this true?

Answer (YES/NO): NO